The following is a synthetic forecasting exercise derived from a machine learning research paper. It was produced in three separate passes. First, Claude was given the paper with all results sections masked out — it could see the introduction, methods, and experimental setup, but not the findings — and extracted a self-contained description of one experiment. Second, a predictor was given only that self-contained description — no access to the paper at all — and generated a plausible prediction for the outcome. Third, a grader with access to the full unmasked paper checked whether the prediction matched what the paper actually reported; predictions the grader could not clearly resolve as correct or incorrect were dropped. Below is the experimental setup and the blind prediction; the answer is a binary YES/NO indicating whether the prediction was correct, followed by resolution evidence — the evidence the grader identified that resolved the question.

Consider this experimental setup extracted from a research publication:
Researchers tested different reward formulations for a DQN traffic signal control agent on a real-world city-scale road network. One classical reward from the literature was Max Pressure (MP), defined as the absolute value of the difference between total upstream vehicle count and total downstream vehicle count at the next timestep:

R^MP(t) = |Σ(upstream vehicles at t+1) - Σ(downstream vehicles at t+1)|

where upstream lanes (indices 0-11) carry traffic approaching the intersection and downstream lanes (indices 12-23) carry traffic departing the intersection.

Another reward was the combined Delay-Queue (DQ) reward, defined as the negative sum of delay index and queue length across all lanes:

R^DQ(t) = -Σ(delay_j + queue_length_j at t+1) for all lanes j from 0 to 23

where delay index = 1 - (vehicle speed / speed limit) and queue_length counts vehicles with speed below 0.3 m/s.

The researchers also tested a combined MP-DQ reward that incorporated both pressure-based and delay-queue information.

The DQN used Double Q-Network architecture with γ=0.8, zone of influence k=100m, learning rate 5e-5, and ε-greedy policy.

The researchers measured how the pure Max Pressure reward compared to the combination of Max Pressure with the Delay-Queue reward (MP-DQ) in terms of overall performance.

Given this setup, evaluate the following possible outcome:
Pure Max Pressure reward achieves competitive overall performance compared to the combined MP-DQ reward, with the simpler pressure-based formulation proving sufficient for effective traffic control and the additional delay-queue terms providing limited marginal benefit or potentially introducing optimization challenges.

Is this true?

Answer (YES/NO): NO